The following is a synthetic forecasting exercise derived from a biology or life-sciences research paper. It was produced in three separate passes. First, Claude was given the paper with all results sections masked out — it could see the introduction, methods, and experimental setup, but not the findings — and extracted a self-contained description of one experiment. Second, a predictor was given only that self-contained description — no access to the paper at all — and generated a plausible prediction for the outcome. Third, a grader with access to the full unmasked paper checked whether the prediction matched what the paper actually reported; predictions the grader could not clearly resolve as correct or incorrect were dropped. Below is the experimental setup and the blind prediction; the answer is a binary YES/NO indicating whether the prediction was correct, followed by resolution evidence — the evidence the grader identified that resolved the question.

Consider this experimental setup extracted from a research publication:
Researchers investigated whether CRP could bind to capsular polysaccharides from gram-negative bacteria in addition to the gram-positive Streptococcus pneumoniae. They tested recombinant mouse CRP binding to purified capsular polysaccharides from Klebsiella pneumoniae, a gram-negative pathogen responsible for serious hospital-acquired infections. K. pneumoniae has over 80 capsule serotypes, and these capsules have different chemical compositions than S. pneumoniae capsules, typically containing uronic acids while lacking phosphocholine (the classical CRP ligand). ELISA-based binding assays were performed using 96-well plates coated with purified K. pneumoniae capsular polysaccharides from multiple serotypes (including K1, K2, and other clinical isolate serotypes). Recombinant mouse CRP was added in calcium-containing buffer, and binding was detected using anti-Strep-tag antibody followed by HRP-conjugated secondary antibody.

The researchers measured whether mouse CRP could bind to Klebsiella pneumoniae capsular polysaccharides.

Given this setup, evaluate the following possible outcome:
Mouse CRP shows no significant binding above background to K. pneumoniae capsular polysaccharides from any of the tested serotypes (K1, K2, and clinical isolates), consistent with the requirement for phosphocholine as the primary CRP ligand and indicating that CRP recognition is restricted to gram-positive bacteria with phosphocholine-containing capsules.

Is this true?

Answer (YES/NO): NO